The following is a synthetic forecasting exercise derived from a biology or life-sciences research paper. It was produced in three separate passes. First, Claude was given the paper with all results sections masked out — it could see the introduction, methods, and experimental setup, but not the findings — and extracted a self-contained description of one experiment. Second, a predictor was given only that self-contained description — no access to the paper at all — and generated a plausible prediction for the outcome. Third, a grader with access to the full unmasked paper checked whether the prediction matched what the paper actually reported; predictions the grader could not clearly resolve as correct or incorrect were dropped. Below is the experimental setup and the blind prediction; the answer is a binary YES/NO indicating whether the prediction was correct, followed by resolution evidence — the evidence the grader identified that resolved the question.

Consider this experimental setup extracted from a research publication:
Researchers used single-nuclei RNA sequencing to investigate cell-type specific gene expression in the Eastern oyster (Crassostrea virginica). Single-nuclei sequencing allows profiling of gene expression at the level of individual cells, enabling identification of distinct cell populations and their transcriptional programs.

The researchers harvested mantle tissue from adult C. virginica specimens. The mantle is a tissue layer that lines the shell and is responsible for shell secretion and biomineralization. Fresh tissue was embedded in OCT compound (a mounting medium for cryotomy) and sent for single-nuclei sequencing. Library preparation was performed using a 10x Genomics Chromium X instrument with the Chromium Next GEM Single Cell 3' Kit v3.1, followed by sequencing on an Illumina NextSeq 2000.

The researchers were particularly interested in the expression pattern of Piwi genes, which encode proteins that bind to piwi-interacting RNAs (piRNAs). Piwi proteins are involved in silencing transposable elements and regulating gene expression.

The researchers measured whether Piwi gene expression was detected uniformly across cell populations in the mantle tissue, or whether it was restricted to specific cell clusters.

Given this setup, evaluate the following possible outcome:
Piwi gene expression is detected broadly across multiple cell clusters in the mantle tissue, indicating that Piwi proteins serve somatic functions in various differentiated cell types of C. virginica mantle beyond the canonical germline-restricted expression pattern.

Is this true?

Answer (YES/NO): NO